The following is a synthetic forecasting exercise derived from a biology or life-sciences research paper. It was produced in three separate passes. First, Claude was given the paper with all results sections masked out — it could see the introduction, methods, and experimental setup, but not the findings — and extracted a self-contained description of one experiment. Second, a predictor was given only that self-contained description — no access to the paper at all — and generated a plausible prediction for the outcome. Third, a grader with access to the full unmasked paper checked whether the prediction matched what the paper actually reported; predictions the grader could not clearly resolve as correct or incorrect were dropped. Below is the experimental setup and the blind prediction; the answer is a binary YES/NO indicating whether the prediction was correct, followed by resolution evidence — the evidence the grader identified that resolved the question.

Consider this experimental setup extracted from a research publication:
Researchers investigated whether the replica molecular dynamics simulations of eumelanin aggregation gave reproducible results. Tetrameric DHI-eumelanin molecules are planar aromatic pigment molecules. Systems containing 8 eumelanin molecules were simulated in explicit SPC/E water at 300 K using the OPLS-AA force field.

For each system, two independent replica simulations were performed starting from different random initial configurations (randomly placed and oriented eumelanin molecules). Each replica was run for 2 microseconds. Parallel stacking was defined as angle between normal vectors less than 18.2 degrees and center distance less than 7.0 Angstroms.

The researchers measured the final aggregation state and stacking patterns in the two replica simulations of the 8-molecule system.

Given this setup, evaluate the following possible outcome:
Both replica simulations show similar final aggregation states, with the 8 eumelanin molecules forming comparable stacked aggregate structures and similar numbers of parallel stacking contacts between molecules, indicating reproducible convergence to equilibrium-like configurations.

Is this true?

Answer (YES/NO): YES